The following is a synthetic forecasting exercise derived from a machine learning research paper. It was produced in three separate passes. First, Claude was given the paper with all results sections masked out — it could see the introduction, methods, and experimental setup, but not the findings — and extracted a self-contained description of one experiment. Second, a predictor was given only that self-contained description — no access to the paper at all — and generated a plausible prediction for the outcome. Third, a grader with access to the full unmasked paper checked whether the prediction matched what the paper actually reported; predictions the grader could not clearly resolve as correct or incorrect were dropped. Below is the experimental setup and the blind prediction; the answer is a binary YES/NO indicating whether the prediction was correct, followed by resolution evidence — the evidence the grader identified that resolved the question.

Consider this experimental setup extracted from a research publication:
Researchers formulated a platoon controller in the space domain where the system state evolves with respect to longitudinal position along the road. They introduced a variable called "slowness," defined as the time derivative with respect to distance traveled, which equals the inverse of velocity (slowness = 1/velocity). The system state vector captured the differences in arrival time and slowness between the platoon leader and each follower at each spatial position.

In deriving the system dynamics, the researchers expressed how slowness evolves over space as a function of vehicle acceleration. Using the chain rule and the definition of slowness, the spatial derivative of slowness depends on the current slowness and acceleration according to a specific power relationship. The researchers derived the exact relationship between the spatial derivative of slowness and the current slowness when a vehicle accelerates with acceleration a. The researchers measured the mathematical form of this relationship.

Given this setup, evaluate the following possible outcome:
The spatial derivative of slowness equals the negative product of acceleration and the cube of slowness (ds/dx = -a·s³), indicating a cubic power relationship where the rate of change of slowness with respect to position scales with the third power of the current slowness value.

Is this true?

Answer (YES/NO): YES